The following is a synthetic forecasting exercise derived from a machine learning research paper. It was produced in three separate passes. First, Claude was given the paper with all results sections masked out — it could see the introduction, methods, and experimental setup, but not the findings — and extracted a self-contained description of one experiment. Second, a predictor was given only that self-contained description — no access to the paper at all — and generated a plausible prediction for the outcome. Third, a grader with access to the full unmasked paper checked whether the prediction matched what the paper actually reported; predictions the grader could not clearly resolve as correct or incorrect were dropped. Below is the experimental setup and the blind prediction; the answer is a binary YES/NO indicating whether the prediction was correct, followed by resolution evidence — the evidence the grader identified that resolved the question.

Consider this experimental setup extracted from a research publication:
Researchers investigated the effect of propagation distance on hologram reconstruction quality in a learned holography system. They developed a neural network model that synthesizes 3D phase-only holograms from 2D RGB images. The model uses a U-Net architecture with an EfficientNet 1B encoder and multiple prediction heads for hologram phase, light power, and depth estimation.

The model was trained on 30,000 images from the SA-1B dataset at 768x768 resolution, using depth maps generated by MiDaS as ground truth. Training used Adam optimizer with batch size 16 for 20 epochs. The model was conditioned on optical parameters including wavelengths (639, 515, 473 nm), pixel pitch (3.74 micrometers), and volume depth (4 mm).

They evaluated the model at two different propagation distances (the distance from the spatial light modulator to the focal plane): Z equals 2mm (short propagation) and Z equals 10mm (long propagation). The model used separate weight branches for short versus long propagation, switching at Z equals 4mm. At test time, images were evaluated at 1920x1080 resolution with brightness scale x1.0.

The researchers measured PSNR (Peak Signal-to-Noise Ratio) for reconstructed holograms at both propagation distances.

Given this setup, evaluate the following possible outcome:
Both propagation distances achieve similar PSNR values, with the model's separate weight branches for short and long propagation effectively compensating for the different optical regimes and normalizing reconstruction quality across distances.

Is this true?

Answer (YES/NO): NO